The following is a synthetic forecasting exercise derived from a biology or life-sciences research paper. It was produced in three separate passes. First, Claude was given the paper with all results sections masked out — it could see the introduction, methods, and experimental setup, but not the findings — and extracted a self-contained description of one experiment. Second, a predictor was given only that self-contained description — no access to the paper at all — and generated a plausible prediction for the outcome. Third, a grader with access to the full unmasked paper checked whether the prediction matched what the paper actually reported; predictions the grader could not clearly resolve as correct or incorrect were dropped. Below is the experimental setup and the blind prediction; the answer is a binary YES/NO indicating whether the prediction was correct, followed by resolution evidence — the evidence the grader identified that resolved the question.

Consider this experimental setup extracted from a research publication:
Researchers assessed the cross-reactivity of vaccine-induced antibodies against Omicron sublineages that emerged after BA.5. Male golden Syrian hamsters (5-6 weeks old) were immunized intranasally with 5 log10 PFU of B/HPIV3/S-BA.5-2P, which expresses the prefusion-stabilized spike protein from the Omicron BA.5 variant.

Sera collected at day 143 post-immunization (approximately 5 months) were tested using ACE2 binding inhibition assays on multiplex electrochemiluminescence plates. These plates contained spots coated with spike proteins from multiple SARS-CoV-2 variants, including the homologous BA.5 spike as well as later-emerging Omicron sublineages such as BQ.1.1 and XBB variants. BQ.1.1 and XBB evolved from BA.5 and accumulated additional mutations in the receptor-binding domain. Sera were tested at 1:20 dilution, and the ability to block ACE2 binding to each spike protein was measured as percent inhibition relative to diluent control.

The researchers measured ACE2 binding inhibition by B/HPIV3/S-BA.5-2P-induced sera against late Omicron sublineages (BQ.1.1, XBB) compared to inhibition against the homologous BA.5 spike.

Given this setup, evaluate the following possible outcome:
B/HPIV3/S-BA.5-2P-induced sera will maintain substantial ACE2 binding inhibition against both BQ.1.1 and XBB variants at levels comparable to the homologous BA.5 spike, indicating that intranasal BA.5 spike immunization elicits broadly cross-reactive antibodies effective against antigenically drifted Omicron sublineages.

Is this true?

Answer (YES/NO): YES